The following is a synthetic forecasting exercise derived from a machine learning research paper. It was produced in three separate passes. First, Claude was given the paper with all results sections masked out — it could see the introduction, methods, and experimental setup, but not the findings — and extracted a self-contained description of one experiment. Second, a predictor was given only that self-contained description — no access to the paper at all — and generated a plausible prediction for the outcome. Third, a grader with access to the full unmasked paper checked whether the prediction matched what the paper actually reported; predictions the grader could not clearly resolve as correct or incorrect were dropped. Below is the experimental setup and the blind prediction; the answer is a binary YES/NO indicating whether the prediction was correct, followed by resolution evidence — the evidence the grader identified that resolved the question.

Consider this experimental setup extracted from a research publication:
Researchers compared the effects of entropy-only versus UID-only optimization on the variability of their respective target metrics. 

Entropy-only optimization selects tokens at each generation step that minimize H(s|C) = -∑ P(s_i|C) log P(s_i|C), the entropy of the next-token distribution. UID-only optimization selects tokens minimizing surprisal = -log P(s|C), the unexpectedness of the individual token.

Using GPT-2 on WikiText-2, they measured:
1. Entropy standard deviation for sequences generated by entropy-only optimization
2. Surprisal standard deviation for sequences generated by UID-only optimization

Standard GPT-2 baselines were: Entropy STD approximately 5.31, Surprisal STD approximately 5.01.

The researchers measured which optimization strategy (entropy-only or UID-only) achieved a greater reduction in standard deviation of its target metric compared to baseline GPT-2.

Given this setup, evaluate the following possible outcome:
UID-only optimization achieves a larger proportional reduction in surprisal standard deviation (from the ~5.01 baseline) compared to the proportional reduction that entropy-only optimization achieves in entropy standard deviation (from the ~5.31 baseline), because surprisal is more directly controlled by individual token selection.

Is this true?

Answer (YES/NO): NO